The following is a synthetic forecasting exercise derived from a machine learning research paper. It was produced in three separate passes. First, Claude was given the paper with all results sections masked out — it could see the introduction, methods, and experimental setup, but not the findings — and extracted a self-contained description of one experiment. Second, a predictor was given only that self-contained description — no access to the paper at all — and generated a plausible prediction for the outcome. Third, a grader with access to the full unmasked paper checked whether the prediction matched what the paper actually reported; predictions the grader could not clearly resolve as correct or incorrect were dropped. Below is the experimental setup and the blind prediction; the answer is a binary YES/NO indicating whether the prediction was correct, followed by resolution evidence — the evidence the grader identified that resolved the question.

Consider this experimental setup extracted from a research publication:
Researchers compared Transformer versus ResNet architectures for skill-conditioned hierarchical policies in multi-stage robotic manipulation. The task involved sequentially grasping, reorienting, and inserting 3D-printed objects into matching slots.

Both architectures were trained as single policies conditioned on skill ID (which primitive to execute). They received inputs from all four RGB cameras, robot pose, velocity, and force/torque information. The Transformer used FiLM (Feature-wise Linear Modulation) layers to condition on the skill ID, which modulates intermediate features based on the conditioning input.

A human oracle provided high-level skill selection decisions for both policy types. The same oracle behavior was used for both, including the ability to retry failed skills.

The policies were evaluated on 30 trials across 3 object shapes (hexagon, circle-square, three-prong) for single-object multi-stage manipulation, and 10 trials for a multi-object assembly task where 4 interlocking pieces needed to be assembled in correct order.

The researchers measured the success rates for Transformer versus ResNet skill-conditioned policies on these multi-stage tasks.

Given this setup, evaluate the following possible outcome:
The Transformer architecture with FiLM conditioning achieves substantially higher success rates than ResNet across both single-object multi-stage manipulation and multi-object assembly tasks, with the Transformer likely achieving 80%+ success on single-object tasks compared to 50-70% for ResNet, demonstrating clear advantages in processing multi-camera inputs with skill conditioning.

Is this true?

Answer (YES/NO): NO